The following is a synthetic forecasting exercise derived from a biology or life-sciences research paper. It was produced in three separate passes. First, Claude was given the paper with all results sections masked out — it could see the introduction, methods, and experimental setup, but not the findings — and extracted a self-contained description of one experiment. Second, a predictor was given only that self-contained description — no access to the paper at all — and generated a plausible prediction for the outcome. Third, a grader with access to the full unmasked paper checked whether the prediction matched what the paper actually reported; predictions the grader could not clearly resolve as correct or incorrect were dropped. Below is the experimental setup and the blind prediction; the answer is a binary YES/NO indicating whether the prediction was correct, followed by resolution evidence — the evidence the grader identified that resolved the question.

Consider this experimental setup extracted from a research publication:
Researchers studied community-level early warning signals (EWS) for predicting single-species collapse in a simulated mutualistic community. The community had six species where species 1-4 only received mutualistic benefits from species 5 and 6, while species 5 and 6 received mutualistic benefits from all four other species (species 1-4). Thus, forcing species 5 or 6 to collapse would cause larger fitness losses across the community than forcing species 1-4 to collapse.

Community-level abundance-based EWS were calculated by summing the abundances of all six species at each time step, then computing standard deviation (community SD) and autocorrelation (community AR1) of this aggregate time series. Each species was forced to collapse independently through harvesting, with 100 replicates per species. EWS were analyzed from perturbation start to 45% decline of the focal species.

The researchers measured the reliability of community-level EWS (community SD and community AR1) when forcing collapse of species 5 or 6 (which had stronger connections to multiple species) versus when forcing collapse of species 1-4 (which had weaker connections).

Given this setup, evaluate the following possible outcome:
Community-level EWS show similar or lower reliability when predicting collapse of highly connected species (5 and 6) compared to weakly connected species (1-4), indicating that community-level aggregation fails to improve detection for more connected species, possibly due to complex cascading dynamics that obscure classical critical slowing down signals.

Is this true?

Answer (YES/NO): NO